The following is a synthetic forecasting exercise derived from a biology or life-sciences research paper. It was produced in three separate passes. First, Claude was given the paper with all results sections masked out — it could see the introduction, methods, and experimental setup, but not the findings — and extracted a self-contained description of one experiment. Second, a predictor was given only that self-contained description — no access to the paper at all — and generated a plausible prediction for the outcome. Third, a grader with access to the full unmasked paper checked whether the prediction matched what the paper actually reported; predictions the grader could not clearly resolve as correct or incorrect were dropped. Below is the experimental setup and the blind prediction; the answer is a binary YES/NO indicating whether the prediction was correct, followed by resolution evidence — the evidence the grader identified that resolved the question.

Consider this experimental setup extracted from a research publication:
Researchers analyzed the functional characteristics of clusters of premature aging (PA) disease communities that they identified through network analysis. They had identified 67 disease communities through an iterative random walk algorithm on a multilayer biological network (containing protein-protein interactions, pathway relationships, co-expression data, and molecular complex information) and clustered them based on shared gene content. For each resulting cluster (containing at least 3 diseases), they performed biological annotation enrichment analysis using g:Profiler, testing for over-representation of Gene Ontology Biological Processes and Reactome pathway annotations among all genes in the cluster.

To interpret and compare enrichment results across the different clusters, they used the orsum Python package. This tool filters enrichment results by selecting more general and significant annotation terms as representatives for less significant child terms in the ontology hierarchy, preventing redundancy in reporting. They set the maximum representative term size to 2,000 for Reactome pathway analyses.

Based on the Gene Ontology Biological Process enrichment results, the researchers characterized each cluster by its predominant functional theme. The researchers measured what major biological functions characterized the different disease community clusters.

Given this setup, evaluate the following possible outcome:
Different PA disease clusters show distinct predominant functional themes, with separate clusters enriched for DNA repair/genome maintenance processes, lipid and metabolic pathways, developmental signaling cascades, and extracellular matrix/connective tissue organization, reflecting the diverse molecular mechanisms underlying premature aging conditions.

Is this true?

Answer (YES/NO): NO